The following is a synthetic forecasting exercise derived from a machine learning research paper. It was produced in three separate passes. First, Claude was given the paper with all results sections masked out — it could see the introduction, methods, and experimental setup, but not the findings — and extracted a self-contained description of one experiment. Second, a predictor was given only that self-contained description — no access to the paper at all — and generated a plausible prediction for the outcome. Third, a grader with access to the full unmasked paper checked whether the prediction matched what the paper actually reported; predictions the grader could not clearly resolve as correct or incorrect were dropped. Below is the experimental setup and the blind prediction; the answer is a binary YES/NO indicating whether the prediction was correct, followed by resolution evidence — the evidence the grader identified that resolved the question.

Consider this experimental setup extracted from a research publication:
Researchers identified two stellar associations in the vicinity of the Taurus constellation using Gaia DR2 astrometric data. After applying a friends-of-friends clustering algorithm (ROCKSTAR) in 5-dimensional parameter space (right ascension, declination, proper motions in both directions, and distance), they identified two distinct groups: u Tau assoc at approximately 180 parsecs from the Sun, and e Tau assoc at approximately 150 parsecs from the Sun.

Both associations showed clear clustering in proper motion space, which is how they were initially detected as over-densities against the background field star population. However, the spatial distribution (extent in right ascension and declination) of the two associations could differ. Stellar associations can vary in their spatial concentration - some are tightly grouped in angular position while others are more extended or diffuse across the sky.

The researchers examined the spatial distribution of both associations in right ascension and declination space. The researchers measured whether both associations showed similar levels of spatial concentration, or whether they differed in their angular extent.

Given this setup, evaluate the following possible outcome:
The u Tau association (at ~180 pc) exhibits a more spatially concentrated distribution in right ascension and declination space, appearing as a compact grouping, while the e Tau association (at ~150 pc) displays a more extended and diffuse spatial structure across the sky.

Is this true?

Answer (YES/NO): YES